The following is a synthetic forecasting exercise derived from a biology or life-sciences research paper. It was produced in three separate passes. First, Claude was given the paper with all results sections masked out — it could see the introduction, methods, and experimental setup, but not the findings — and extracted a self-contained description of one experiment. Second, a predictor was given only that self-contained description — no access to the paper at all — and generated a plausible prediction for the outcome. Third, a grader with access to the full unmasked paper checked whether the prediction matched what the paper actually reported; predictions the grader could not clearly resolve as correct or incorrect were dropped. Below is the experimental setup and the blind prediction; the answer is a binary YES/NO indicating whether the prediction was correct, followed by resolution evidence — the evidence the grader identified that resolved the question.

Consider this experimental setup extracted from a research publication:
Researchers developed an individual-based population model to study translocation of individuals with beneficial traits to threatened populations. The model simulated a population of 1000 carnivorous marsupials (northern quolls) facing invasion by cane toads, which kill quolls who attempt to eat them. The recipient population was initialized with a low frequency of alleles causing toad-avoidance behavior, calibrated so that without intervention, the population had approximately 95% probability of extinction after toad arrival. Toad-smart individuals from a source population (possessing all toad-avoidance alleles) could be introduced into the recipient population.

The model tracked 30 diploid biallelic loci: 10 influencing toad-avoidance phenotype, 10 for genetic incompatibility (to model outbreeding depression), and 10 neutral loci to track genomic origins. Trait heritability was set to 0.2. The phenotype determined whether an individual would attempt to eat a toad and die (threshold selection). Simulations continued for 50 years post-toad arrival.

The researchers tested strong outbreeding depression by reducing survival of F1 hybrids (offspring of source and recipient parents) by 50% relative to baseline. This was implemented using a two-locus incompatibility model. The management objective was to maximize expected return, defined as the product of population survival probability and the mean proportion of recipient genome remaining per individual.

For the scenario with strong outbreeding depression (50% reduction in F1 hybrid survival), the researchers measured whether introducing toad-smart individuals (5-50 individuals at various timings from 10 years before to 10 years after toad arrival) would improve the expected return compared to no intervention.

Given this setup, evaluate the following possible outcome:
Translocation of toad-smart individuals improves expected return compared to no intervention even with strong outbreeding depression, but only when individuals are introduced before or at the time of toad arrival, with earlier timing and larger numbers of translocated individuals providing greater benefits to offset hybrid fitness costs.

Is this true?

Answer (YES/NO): NO